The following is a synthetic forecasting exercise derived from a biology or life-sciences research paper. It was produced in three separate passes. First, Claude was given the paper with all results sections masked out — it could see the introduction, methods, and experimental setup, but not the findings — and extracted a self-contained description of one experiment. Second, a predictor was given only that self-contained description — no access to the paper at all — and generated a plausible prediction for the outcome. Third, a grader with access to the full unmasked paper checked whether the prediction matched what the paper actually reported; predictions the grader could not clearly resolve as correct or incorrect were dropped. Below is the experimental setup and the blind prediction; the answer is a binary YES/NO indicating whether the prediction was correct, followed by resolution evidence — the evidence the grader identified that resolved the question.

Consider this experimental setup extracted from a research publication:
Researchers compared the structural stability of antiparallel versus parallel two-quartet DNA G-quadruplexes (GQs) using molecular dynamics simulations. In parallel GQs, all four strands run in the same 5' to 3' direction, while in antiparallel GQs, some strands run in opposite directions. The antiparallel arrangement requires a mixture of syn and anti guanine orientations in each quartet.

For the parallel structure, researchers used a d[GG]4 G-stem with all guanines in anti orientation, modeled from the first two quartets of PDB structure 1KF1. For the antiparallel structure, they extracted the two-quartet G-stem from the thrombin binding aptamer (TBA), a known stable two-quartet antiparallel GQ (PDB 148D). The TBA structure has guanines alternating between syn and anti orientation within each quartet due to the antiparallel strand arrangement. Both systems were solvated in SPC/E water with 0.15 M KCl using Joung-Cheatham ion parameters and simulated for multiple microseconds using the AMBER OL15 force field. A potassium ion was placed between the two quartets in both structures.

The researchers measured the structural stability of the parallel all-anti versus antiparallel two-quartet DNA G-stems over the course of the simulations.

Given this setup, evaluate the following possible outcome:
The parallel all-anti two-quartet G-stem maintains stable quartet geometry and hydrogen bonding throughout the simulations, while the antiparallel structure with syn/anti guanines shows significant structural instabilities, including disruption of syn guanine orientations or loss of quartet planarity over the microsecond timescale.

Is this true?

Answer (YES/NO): NO